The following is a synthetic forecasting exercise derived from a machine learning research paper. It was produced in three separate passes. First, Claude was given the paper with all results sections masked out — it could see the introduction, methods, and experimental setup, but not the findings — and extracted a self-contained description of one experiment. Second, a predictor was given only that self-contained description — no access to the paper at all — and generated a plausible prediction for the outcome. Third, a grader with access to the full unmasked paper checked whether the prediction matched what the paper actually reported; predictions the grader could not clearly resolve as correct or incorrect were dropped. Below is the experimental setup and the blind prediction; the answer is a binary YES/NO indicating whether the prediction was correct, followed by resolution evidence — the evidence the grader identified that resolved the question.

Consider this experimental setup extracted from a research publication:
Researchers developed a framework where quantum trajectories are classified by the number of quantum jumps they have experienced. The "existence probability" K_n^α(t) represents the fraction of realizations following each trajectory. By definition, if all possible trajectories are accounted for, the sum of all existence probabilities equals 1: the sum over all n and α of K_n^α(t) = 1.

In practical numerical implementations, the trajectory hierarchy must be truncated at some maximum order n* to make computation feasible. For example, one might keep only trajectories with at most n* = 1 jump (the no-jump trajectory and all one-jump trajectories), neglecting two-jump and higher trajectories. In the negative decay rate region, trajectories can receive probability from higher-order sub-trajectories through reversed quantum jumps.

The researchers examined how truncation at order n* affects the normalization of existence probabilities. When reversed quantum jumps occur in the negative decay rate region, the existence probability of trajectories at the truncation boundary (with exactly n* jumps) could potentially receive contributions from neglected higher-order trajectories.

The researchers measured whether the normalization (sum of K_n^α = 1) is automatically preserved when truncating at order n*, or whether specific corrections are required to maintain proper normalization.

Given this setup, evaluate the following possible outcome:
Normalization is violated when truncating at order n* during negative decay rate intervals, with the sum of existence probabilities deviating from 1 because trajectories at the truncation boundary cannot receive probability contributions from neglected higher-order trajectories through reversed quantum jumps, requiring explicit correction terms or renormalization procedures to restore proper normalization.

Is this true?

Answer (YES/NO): YES